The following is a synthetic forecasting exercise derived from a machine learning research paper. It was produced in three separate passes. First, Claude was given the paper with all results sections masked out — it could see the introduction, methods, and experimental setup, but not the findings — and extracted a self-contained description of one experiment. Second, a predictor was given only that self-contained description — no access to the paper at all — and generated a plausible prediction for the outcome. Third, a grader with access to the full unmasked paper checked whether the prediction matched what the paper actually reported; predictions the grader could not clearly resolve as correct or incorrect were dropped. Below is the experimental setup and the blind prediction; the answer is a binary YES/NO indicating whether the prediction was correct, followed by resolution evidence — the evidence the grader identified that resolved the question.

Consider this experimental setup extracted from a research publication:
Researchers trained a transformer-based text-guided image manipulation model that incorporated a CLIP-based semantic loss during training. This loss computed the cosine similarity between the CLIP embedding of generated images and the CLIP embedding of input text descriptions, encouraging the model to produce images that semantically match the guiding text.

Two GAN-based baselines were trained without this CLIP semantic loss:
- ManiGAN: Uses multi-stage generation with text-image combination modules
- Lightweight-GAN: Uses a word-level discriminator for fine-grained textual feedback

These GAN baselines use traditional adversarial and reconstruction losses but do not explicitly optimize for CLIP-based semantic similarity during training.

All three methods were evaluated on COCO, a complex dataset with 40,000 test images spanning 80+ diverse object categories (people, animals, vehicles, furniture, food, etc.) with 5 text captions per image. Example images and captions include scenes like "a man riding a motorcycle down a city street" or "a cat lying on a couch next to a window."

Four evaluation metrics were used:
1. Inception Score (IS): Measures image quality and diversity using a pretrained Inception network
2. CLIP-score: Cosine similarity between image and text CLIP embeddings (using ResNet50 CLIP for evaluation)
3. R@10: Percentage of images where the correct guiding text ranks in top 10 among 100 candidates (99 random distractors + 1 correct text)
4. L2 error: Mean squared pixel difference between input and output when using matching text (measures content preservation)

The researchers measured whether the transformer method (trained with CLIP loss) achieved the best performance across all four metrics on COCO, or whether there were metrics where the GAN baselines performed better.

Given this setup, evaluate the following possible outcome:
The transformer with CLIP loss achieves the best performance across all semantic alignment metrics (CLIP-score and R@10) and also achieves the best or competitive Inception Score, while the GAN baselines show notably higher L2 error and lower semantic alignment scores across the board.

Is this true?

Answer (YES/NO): NO